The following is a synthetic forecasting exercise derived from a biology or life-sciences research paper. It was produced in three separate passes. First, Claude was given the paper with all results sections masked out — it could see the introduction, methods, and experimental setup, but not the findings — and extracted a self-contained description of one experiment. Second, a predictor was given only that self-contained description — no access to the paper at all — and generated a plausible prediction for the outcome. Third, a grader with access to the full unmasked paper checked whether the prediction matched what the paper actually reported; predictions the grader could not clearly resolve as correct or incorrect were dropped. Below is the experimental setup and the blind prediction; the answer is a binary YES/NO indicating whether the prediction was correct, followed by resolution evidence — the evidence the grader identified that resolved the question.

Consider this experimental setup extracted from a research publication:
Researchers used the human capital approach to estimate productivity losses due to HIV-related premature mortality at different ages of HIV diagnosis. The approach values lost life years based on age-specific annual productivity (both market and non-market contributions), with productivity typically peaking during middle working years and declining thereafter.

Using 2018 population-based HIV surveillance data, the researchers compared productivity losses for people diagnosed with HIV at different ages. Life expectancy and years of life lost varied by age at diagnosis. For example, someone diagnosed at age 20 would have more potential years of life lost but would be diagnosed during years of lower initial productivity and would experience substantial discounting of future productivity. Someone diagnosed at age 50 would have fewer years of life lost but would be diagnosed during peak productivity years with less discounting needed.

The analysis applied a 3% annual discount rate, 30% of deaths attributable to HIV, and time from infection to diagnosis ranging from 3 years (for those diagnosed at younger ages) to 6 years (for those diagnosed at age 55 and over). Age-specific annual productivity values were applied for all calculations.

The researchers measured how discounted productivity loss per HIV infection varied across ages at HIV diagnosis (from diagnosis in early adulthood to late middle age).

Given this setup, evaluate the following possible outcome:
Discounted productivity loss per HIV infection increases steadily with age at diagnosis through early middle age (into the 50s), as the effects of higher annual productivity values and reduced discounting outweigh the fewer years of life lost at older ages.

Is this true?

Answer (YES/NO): NO